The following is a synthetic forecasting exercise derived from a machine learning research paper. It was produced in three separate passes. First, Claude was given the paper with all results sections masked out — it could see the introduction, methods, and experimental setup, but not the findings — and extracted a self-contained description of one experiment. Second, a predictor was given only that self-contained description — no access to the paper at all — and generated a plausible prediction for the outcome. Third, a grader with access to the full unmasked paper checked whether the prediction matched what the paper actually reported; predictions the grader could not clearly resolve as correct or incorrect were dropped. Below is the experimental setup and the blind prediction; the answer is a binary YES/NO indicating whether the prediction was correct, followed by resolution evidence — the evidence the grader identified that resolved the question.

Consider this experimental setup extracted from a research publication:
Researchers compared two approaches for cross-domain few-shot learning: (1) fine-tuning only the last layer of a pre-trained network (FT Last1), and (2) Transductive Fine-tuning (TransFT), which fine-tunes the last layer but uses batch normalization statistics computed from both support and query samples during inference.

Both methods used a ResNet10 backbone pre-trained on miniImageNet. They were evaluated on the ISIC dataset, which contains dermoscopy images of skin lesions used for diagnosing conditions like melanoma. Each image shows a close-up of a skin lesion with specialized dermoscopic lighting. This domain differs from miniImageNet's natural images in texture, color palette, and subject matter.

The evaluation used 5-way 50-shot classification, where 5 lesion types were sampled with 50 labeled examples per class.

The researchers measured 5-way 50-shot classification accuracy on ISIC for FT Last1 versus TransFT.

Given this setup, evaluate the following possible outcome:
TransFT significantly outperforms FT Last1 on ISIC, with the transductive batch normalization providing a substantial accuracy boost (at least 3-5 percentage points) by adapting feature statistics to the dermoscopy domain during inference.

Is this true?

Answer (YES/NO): NO